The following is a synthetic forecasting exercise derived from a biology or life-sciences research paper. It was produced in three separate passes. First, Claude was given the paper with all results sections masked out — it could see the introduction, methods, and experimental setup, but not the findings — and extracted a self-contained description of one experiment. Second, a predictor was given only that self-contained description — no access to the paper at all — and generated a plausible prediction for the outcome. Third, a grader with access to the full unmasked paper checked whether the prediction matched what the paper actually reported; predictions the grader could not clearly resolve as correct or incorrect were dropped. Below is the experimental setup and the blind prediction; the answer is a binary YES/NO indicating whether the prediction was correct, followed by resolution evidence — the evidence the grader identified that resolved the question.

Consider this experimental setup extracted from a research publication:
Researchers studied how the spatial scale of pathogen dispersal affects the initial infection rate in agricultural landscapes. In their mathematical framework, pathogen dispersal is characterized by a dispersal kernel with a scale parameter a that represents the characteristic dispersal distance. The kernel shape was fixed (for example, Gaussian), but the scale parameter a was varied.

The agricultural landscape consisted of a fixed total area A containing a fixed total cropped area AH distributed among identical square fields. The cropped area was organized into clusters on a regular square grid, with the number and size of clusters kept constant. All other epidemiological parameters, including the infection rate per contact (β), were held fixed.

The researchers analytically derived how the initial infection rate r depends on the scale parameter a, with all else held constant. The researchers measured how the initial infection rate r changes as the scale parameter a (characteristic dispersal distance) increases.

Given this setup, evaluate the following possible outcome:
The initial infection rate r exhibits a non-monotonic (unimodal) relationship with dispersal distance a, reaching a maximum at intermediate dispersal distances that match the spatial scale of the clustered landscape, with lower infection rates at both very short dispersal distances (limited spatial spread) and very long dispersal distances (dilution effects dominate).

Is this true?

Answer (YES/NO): NO